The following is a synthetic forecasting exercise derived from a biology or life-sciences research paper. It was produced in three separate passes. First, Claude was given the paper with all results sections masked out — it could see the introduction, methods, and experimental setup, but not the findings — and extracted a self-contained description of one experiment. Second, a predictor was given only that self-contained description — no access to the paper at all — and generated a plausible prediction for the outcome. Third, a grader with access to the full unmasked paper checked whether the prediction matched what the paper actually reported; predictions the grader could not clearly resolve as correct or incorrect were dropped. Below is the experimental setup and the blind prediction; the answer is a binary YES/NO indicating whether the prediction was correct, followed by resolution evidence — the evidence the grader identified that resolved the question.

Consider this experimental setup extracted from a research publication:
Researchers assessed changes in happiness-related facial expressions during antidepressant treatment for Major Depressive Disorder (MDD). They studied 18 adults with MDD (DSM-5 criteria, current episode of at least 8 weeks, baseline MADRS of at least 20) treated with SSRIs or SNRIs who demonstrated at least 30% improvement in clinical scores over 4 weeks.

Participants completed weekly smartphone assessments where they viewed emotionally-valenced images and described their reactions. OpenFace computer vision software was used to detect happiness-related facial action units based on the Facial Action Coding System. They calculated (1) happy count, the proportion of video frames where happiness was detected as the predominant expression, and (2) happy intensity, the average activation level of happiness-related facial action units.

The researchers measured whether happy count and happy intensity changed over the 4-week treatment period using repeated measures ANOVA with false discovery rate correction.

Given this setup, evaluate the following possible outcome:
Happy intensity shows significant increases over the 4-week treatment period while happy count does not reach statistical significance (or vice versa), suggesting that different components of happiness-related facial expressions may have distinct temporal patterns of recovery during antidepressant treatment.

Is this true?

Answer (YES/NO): NO